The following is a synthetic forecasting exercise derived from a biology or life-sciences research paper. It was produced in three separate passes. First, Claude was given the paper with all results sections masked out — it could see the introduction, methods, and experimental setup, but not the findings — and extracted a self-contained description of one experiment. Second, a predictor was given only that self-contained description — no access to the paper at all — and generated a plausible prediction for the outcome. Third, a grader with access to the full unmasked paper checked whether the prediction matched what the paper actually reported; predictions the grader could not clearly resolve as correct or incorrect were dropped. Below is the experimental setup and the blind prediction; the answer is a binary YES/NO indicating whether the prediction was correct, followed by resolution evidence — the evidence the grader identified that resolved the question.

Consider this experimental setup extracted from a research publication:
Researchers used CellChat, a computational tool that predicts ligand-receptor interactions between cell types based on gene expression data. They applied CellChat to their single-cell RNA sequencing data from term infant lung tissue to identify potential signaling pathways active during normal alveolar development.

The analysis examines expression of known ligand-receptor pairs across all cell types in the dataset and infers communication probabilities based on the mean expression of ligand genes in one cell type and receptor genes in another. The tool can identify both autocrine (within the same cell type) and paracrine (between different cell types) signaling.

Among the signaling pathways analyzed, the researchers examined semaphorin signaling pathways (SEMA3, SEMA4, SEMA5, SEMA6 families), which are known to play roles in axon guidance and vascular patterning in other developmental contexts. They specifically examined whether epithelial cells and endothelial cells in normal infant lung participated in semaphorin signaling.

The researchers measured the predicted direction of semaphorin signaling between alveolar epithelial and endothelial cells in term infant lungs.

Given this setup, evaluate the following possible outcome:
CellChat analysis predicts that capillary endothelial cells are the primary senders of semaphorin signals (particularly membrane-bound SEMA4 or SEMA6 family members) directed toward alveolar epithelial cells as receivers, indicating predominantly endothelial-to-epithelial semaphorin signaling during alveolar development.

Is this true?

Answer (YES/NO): NO